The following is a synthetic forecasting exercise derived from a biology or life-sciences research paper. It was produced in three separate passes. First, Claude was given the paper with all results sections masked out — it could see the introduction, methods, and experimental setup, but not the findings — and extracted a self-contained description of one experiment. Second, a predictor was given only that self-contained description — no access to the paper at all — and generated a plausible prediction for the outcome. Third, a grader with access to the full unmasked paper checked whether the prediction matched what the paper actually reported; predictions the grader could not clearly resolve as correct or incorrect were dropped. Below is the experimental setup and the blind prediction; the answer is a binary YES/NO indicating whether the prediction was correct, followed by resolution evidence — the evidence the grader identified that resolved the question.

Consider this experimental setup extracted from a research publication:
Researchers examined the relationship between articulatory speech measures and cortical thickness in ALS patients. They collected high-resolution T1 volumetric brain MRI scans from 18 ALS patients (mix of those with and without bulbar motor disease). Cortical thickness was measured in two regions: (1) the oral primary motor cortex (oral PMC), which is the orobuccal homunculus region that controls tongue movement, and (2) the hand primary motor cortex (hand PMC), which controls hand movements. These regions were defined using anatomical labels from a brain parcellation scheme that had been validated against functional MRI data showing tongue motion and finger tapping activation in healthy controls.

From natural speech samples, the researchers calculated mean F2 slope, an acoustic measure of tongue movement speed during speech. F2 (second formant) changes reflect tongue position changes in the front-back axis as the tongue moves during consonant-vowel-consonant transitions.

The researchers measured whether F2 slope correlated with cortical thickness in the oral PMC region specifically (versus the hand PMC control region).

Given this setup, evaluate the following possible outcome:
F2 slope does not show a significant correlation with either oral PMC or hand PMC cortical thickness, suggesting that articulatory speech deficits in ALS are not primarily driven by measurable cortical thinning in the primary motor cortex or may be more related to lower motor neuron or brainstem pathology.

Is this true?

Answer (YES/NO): NO